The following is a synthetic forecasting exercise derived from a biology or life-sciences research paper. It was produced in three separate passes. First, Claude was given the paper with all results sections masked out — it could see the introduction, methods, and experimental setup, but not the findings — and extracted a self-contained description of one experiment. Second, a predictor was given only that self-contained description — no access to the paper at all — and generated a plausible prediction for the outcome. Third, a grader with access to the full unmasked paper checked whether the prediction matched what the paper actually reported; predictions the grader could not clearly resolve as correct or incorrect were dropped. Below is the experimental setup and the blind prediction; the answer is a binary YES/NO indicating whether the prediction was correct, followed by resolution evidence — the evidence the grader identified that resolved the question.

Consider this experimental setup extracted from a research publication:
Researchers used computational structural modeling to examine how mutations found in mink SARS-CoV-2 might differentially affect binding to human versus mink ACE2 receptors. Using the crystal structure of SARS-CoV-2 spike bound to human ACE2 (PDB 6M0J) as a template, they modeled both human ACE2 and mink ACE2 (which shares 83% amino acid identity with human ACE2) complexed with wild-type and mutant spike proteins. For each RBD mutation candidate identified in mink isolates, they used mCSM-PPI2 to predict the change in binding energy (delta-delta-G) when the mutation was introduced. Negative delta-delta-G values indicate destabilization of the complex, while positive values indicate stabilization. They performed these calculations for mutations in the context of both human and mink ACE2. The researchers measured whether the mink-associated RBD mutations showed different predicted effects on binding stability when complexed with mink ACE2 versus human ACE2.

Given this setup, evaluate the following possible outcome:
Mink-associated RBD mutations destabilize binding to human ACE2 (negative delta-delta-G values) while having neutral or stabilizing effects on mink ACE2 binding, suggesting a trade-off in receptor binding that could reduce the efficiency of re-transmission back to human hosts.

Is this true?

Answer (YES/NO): NO